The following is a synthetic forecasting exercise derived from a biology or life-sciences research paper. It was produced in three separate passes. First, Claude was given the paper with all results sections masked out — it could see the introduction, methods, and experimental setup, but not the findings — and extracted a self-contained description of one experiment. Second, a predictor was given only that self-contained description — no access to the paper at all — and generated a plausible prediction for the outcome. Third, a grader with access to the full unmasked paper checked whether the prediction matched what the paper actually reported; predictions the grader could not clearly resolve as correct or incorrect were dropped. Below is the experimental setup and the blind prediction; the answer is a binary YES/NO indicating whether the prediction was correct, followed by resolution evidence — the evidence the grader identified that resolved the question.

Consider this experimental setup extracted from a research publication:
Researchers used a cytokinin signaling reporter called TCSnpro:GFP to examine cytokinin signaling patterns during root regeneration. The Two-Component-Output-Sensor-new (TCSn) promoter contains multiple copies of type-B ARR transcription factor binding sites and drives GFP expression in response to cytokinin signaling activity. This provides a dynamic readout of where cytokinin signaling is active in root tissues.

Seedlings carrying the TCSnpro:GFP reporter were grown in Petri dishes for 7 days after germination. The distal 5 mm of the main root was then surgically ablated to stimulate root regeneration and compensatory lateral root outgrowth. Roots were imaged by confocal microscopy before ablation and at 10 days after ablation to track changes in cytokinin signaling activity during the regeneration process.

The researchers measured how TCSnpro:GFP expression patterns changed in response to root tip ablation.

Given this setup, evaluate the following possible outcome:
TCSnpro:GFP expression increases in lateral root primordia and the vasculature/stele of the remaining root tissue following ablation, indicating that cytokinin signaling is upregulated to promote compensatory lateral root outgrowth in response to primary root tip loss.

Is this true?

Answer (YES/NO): NO